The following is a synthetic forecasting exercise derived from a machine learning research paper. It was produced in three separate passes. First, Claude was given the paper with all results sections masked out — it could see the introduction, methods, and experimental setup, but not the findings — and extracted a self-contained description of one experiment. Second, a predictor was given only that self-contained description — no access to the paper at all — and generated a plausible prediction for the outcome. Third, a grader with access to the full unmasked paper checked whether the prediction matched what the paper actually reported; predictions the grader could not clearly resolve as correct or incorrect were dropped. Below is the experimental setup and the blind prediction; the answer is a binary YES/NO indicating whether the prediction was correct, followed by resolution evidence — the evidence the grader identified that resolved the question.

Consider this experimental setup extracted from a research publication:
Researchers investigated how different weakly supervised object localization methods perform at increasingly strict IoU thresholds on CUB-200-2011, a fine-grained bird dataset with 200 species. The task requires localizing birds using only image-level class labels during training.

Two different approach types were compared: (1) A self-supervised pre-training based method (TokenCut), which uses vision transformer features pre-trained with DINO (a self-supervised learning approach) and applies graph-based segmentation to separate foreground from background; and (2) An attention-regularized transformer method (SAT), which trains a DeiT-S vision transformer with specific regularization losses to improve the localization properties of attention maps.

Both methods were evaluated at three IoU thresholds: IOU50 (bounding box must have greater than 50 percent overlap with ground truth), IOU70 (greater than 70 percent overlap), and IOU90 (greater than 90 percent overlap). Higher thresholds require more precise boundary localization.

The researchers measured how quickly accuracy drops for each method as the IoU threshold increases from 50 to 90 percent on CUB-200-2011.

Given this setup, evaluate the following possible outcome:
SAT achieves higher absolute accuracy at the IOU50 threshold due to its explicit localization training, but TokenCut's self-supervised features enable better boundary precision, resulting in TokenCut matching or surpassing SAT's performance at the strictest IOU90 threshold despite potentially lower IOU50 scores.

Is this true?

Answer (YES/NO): YES